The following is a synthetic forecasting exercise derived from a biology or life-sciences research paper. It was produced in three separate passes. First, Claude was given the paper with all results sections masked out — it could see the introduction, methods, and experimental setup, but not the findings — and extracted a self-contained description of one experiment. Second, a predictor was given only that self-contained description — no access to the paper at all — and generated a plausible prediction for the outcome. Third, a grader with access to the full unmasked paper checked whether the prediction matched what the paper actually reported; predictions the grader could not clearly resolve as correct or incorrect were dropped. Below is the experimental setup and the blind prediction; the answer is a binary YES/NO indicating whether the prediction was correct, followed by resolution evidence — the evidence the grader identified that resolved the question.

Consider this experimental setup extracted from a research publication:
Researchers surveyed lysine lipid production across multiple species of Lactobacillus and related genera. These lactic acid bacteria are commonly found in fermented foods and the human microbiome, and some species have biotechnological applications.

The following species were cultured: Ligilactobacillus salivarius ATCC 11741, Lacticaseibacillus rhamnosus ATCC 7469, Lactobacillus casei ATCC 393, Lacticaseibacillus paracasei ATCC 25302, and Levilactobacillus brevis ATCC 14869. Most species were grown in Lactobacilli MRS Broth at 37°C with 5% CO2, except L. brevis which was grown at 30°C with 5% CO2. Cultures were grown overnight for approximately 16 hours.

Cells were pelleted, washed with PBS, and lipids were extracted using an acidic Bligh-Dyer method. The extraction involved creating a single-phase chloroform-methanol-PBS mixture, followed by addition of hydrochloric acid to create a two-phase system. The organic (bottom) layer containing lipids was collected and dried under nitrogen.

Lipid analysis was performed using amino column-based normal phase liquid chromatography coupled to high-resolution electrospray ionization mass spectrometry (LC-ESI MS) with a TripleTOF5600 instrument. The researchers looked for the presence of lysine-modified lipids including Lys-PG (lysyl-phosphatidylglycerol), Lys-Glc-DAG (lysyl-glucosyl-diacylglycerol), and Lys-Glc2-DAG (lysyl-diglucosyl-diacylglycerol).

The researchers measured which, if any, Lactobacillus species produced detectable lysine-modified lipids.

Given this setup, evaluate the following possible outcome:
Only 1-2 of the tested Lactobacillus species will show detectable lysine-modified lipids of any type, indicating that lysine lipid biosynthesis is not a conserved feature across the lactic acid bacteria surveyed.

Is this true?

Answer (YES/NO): NO